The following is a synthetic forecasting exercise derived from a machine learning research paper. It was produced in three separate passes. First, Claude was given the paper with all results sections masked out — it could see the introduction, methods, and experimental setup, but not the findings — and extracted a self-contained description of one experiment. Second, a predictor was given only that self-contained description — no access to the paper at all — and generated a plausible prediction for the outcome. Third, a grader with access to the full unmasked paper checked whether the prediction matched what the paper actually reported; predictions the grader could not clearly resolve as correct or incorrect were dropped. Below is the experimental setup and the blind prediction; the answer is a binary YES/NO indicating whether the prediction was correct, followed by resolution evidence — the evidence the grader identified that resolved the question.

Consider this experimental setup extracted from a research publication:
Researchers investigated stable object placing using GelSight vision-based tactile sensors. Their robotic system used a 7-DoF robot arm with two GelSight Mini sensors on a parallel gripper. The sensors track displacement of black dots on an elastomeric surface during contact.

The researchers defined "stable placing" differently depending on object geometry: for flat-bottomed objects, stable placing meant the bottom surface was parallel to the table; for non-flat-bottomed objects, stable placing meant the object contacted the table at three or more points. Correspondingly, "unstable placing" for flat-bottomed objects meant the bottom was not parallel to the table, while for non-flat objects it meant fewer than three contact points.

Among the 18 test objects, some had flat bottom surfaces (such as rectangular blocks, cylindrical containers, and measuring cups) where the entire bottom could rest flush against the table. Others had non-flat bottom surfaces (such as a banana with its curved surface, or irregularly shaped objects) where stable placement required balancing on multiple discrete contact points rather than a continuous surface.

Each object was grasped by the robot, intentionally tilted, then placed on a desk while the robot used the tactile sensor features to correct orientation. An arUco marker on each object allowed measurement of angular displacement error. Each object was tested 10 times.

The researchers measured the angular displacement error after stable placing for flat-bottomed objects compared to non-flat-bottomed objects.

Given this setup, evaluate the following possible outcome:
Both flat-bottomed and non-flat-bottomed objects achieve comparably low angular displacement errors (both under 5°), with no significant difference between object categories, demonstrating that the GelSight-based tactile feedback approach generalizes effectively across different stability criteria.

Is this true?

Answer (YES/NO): YES